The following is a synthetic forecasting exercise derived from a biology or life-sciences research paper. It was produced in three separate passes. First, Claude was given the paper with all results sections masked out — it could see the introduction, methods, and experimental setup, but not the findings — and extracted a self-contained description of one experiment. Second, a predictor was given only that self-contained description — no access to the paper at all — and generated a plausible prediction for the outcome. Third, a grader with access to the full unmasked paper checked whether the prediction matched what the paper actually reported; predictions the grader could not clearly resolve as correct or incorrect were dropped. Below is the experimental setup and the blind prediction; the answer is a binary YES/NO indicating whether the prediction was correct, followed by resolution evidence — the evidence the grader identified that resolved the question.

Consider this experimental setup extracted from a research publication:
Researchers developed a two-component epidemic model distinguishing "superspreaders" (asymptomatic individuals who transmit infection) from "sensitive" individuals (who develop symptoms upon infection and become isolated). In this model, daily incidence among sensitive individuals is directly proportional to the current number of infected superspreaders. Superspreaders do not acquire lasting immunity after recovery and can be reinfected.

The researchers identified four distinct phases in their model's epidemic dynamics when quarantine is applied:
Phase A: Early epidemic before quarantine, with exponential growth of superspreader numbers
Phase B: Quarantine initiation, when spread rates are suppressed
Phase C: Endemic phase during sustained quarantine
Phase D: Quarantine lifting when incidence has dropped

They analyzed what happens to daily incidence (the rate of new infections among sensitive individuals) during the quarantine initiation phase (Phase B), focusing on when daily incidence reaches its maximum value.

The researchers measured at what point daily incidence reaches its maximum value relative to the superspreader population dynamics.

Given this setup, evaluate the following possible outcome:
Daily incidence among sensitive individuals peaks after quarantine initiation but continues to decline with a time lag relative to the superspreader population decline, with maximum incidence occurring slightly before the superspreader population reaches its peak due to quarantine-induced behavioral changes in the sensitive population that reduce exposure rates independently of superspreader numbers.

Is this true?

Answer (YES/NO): NO